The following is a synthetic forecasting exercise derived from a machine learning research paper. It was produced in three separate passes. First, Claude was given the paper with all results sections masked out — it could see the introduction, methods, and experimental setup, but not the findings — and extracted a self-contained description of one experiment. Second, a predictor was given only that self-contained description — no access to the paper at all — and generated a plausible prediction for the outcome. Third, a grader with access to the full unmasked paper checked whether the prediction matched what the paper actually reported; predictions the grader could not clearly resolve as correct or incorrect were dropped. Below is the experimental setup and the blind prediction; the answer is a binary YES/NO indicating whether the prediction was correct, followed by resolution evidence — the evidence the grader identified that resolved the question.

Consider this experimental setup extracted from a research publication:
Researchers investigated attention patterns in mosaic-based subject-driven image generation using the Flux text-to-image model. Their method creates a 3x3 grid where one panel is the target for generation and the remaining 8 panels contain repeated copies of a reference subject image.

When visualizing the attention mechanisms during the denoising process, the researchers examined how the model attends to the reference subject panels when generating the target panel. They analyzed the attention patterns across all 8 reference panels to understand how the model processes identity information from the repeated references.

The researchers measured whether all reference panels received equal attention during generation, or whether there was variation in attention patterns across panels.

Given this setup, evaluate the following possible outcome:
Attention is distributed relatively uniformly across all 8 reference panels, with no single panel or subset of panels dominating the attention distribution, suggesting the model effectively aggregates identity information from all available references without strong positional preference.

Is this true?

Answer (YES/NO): NO